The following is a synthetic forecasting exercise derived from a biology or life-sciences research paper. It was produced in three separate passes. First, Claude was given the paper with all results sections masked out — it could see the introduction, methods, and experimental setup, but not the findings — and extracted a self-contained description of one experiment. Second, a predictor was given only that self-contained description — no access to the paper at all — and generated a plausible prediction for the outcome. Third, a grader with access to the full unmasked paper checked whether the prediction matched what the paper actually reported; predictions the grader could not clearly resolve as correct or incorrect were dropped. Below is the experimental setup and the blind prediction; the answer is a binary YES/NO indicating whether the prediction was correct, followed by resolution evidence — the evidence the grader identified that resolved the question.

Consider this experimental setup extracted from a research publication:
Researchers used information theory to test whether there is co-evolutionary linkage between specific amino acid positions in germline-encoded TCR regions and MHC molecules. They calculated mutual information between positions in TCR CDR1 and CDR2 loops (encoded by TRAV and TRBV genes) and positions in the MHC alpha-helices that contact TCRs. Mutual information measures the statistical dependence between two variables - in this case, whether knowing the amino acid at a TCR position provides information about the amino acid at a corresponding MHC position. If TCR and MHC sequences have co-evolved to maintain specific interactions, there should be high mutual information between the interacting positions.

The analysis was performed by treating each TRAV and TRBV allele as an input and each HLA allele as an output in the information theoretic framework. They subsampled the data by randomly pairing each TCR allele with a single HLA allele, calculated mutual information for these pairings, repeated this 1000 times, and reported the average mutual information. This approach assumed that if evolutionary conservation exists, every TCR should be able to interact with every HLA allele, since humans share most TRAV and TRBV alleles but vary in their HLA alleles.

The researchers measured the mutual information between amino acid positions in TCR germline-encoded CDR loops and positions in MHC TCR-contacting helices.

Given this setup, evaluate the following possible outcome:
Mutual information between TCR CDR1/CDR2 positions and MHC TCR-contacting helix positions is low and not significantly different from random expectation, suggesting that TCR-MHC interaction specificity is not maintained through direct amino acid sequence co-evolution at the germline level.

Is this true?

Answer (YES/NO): YES